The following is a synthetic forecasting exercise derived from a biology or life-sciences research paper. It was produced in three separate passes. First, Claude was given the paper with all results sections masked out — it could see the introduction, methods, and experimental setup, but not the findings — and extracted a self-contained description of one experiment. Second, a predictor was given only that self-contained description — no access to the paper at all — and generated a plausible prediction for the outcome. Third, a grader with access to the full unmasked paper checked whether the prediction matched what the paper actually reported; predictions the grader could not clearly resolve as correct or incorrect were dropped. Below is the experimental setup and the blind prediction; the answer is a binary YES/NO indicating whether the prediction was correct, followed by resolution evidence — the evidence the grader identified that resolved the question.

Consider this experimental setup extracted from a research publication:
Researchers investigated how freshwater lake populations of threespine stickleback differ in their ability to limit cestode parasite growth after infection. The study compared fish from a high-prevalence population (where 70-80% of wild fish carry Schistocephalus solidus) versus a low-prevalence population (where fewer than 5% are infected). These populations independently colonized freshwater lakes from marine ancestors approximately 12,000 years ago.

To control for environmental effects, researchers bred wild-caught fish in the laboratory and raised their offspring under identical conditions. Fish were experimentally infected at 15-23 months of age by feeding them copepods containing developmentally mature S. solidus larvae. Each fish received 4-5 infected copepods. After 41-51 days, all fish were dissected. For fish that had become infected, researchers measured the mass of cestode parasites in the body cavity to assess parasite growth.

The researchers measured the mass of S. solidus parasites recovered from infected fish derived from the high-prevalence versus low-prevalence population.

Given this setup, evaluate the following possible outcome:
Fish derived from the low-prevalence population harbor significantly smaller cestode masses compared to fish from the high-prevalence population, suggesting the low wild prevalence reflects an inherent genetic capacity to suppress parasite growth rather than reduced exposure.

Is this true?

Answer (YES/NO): YES